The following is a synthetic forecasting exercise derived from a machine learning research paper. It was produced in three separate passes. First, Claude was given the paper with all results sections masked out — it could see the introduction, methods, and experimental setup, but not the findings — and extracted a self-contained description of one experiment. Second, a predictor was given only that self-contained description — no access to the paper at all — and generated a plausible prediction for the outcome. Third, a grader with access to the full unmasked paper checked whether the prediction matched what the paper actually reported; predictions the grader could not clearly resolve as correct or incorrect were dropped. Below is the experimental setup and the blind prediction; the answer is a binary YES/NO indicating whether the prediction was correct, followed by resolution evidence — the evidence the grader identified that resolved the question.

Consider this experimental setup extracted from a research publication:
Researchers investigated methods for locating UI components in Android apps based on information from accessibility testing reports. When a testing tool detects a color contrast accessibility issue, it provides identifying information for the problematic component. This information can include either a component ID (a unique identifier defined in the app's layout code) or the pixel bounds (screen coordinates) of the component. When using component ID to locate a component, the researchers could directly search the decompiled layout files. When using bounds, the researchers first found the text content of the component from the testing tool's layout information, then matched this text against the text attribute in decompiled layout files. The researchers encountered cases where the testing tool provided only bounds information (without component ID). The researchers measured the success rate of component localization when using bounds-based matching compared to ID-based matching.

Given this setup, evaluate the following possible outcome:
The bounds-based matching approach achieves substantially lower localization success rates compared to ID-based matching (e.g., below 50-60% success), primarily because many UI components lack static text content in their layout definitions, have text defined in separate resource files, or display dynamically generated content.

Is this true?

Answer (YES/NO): NO